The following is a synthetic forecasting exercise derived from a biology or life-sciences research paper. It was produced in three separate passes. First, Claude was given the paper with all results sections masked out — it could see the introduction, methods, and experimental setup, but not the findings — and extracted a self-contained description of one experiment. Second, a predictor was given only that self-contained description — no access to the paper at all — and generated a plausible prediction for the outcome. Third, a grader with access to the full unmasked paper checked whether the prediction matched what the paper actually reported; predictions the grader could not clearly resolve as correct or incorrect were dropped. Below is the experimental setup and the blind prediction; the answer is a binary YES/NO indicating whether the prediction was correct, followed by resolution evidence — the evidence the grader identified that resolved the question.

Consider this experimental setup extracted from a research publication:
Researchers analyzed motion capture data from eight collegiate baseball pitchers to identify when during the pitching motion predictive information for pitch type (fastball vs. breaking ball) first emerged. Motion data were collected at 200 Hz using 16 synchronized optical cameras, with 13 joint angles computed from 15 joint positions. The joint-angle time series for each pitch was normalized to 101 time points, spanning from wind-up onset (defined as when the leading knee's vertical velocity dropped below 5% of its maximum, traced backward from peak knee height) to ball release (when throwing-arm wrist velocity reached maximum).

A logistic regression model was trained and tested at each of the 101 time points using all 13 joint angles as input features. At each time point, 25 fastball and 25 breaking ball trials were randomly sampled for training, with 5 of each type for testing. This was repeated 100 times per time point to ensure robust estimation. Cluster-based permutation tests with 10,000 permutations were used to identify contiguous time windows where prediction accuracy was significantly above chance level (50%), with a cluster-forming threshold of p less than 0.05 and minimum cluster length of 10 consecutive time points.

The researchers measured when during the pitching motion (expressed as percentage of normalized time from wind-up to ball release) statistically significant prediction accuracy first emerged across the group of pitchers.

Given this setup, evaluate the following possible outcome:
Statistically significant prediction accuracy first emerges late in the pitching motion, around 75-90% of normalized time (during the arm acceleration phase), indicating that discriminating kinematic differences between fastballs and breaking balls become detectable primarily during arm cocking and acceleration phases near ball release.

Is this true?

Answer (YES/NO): NO